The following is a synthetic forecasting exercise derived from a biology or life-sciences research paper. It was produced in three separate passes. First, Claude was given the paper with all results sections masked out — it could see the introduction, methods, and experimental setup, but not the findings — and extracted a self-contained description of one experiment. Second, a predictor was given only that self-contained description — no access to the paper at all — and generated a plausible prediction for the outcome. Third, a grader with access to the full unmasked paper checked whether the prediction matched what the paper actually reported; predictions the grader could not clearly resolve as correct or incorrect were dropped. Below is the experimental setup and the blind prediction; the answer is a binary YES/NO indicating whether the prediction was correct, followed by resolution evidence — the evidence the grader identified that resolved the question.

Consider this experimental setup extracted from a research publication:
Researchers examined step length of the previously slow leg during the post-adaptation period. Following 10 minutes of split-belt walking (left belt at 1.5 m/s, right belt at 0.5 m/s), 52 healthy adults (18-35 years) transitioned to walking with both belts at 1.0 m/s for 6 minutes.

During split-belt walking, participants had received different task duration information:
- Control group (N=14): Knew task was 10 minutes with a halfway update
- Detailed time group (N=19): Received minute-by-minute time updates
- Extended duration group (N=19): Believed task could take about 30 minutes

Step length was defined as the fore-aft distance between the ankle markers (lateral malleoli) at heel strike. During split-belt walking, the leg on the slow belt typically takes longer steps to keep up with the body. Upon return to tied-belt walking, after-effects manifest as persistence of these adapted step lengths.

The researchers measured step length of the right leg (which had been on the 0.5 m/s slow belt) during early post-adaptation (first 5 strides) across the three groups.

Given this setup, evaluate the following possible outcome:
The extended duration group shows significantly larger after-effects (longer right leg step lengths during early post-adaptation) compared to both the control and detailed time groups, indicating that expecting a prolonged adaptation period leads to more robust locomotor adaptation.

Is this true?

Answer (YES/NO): NO